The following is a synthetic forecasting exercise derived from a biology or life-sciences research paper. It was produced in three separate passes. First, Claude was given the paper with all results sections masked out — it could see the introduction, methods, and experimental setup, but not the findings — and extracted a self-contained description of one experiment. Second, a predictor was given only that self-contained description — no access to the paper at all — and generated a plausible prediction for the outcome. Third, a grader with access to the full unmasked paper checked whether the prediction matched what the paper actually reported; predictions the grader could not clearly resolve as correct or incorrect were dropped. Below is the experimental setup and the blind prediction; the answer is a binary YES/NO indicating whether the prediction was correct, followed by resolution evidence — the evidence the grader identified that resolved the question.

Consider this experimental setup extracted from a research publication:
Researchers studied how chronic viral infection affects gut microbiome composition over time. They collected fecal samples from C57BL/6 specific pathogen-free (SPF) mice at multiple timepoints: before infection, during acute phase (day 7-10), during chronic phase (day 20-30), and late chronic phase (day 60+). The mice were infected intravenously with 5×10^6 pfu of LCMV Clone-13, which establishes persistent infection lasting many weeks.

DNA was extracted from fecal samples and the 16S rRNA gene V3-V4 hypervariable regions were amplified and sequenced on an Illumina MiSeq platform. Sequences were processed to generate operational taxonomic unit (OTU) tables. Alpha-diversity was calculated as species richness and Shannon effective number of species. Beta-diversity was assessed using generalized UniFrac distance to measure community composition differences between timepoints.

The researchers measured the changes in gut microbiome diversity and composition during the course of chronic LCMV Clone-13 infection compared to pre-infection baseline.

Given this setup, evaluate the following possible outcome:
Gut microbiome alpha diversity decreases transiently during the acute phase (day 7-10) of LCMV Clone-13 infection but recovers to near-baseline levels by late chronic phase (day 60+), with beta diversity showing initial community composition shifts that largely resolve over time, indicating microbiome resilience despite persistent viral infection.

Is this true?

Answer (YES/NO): NO